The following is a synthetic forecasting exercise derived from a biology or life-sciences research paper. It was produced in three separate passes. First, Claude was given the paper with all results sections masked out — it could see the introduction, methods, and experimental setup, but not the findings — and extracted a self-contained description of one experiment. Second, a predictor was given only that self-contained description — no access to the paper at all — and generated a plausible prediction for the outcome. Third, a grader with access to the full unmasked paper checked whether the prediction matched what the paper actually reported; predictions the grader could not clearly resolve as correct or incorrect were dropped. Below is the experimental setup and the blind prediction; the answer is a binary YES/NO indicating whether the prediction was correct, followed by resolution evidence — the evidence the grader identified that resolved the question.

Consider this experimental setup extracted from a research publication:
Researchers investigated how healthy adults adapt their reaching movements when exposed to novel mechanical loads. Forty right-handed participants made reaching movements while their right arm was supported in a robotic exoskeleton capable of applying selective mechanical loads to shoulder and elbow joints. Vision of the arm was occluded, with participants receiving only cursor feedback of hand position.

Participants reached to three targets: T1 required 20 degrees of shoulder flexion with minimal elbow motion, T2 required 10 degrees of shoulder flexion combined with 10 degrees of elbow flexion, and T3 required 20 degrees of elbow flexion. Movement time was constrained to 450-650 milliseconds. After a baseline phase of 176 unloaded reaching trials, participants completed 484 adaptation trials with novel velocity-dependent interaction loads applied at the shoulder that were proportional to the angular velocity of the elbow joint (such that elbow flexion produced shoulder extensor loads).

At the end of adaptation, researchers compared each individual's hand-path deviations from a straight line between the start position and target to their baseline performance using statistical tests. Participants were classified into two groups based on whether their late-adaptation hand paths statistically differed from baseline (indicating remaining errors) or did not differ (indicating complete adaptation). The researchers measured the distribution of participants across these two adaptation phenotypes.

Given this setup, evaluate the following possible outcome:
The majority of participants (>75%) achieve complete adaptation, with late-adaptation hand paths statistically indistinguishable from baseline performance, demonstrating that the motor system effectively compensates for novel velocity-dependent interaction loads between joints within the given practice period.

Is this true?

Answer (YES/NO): NO